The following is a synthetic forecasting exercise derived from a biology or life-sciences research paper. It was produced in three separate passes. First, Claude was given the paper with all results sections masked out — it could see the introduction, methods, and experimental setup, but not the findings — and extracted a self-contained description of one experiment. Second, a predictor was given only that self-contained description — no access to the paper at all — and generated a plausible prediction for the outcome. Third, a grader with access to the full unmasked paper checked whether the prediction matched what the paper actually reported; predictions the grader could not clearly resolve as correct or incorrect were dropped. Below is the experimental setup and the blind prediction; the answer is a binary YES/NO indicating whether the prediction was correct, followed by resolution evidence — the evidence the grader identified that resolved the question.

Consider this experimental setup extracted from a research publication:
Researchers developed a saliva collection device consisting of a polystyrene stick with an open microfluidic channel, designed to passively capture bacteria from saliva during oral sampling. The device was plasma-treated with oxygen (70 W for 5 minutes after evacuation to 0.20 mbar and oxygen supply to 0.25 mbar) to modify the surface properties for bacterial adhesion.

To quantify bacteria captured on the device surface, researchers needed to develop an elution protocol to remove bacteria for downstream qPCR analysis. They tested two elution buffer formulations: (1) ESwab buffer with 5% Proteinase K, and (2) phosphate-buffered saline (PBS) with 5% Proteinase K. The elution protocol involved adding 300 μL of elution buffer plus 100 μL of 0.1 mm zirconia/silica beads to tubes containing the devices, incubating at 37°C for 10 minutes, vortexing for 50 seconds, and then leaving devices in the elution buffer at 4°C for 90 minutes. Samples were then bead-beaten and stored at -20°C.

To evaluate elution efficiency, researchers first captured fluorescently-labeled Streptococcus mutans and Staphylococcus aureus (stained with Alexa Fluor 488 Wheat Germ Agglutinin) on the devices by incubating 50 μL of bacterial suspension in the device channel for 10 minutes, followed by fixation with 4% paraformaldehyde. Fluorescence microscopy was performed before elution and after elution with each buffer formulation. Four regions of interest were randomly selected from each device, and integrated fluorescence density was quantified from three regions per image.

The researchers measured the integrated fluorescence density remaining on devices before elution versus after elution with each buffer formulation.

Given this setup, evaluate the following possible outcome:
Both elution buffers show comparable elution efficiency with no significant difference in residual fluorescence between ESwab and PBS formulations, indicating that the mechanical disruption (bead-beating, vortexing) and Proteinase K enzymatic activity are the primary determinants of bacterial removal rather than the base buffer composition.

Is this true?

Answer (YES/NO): NO